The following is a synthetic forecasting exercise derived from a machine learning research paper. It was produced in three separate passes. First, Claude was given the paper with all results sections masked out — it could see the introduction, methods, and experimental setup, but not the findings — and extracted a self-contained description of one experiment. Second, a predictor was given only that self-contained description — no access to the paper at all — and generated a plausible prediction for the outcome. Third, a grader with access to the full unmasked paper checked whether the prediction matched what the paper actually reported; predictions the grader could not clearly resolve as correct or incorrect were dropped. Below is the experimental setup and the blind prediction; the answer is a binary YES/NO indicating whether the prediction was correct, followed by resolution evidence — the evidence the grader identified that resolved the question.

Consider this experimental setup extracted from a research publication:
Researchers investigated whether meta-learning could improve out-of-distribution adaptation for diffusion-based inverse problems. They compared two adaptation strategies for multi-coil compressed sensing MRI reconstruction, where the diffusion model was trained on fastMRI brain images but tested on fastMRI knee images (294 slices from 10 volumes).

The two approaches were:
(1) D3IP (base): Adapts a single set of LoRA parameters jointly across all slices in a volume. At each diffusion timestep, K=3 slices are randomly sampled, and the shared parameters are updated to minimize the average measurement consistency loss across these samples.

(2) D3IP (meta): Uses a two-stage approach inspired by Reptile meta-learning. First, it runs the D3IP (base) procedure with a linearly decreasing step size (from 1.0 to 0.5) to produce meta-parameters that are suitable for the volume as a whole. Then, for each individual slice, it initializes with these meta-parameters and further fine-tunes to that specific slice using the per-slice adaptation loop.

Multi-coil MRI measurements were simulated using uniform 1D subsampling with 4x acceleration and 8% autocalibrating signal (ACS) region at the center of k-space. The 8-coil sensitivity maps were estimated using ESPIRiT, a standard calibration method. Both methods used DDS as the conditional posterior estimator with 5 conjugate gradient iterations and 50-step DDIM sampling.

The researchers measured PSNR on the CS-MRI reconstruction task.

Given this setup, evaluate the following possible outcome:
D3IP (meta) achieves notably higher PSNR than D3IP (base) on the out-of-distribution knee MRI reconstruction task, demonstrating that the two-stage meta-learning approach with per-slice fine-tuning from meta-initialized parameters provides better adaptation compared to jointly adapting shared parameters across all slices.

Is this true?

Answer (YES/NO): YES